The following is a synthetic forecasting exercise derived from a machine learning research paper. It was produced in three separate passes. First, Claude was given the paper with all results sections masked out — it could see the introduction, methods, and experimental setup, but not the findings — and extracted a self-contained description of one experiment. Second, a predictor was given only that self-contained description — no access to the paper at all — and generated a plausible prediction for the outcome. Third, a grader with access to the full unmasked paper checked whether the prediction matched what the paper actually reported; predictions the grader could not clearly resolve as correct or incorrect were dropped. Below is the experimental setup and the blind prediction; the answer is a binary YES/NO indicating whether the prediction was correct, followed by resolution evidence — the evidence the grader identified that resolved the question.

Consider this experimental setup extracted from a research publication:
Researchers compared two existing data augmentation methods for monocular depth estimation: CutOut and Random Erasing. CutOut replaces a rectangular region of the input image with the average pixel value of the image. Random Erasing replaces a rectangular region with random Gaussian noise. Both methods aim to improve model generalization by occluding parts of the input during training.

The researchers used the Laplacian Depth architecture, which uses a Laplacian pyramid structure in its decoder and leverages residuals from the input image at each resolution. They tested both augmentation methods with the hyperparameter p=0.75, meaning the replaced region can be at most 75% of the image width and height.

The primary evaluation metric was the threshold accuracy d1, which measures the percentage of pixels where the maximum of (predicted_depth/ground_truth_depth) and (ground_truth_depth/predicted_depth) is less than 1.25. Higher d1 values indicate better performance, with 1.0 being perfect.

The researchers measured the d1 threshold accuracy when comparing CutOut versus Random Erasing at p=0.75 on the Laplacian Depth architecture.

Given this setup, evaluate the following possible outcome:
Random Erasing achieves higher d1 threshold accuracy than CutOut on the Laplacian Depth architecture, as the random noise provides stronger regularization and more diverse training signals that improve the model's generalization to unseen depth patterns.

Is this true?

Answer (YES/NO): NO